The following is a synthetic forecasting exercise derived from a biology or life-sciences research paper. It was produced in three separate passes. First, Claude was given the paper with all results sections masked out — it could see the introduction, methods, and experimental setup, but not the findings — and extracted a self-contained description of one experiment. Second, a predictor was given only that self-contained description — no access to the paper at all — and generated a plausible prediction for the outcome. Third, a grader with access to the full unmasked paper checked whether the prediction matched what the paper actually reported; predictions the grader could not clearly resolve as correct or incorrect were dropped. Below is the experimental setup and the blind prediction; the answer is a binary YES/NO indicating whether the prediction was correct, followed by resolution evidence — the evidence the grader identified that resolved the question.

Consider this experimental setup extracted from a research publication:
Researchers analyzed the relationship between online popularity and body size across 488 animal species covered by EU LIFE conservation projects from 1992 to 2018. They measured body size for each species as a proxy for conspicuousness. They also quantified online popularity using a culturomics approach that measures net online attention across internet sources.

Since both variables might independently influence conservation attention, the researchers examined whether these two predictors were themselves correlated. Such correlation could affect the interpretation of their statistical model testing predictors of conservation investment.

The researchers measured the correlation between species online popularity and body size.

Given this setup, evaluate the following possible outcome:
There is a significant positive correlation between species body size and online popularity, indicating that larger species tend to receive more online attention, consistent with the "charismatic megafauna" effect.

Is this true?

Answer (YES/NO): YES